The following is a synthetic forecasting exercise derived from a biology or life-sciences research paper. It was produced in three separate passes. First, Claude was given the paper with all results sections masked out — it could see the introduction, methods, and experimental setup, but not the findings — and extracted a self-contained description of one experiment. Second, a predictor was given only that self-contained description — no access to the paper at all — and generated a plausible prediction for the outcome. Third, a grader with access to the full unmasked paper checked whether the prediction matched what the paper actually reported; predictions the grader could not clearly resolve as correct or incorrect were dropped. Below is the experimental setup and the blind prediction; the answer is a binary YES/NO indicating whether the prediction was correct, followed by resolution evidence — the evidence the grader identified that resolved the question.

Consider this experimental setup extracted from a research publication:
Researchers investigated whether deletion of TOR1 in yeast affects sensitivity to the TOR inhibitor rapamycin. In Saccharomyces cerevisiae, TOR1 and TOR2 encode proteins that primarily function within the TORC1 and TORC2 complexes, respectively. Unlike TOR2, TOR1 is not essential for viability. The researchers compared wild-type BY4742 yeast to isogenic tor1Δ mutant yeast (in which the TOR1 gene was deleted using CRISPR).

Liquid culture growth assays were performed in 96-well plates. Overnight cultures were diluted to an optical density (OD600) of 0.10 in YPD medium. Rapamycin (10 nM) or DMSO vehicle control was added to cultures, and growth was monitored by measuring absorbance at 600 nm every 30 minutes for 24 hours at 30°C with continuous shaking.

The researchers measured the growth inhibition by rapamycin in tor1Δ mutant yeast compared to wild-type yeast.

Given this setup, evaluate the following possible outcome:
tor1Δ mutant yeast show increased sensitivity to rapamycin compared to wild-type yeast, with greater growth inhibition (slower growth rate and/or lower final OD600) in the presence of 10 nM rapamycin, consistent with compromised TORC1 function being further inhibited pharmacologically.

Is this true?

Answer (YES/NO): YES